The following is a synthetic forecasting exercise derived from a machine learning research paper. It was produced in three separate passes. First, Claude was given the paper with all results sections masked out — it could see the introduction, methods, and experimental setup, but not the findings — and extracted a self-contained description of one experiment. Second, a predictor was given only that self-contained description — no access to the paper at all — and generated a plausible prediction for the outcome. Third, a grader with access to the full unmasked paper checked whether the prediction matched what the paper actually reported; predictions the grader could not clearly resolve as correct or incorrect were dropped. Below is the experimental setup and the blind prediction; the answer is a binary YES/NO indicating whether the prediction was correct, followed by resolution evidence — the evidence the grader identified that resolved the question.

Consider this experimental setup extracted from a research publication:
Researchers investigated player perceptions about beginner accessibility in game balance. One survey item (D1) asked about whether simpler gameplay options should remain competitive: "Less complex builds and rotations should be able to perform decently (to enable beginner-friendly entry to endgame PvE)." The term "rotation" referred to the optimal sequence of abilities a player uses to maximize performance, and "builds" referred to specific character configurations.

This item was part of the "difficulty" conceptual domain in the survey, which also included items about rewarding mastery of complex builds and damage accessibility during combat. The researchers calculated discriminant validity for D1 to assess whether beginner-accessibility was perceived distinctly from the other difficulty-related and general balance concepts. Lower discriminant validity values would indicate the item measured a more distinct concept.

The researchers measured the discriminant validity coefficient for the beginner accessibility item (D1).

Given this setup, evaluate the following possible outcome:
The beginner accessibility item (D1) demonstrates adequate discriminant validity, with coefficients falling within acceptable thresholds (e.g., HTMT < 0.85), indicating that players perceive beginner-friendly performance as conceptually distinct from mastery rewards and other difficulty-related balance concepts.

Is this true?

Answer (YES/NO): YES